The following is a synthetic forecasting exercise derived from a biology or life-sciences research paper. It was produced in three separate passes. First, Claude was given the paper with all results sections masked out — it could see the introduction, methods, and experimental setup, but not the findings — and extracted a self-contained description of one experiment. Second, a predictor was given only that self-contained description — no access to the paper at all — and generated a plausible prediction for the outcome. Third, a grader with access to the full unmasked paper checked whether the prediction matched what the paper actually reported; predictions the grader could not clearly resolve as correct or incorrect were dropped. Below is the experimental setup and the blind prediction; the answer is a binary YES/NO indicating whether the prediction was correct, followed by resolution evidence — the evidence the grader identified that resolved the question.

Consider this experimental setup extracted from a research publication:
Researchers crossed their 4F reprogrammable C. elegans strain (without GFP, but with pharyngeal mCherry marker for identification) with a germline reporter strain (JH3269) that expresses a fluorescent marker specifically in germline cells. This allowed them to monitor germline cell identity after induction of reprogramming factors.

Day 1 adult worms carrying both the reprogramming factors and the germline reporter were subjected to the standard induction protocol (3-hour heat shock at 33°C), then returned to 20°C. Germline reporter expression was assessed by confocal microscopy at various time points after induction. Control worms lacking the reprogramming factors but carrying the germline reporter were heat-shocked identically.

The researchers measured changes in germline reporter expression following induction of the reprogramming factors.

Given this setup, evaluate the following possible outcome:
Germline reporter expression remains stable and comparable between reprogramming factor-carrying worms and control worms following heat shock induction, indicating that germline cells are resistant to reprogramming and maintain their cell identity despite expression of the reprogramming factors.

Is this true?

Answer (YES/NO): NO